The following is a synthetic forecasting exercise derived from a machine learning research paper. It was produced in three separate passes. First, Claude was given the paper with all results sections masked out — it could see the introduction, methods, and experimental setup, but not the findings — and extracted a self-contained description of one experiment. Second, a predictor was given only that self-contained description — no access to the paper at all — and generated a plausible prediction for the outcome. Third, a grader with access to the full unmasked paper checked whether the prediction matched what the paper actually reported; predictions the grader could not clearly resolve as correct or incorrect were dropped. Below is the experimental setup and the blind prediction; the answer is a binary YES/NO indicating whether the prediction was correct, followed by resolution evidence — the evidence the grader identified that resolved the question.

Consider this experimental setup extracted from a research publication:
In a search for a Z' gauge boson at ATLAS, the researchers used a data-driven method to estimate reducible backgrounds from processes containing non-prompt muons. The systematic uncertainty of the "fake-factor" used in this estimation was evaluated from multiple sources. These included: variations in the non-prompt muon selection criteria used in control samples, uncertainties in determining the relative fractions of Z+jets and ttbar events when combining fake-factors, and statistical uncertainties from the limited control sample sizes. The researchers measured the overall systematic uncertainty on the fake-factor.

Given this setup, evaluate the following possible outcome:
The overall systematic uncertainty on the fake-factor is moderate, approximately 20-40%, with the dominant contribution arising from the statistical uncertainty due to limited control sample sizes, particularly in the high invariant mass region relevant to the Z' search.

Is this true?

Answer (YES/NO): NO